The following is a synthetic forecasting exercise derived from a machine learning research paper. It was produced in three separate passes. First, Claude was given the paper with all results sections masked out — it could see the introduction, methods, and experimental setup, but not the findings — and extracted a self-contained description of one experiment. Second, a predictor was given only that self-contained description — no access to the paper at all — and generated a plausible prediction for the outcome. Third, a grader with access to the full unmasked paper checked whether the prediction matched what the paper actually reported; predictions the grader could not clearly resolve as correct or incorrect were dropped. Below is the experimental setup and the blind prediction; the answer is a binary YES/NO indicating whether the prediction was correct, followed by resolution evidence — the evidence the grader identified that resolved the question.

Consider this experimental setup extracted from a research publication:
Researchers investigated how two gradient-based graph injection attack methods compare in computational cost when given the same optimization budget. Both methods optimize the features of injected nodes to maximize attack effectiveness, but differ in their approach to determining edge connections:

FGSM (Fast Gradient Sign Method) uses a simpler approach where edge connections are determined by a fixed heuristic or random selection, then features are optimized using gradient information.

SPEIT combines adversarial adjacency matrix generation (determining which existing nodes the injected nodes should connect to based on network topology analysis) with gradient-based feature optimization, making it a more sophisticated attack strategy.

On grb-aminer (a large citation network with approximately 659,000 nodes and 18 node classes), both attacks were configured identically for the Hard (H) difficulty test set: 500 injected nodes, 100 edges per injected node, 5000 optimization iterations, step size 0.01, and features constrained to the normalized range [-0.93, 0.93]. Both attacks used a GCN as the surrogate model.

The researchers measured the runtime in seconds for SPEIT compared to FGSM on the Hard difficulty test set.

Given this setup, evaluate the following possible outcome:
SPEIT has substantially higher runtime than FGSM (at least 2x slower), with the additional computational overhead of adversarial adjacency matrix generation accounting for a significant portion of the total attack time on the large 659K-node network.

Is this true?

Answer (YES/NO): NO